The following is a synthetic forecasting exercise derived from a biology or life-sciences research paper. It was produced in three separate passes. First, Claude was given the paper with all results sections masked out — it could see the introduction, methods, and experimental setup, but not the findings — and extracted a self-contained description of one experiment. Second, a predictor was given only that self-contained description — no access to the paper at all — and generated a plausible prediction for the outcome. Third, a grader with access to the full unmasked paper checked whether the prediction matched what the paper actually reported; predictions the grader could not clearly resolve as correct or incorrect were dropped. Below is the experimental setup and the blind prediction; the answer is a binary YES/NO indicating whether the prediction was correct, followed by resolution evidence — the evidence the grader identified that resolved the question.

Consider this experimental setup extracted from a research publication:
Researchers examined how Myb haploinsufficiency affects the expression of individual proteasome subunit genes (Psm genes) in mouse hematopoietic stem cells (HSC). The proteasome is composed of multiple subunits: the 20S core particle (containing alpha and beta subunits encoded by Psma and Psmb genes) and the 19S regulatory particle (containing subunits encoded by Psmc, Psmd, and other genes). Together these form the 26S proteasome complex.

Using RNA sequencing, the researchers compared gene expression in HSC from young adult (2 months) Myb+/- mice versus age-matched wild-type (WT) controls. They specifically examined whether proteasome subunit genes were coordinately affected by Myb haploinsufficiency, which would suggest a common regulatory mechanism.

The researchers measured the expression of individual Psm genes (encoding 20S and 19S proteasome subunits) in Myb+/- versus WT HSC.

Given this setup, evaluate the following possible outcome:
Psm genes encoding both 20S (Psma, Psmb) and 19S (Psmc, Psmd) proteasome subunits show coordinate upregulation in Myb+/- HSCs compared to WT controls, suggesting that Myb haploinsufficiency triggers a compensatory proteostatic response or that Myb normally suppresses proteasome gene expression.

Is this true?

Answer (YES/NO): YES